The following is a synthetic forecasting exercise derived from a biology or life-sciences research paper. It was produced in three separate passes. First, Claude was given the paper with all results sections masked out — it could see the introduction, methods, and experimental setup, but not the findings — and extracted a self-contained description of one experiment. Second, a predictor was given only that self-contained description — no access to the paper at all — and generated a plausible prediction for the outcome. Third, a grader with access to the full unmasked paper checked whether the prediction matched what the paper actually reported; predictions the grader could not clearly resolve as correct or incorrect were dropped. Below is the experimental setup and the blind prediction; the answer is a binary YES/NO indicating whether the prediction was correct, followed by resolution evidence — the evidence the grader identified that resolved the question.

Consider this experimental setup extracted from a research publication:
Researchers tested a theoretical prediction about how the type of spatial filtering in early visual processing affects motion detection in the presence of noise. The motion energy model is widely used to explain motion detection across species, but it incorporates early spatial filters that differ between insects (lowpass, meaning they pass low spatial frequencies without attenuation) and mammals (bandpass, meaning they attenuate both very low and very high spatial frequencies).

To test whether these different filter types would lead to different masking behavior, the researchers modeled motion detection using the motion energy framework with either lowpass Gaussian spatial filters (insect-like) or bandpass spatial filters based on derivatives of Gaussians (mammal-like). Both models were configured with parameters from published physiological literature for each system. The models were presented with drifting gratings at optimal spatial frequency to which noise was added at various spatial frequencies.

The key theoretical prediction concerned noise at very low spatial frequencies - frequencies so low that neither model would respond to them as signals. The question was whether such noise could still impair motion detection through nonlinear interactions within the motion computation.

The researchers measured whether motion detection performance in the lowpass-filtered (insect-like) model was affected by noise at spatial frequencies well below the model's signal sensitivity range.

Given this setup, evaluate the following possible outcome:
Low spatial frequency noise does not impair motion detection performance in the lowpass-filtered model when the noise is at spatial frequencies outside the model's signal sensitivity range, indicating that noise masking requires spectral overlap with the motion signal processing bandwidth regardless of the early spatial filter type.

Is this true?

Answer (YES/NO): NO